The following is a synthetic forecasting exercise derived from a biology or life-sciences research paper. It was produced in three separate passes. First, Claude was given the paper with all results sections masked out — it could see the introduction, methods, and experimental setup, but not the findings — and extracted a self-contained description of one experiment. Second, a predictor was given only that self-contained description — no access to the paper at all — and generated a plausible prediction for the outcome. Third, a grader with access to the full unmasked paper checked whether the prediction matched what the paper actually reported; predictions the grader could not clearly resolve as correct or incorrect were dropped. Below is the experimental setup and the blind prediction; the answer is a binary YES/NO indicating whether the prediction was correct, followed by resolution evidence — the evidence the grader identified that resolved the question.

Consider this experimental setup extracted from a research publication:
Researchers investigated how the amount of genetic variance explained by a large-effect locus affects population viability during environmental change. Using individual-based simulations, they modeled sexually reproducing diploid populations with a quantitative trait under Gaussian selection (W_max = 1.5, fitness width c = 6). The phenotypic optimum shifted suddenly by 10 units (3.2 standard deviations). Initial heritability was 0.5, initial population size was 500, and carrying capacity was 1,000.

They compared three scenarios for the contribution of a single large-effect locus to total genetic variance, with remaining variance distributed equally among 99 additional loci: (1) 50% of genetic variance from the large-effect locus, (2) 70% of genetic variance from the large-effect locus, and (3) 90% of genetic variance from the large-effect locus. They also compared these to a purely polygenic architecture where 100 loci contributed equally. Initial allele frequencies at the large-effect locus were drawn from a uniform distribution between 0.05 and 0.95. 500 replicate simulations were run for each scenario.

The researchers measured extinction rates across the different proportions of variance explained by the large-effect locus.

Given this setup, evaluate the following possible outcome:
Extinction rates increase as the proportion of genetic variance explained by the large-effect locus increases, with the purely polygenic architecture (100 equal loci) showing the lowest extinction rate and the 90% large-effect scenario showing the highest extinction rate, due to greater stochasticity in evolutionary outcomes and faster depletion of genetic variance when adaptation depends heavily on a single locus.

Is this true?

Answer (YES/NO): YES